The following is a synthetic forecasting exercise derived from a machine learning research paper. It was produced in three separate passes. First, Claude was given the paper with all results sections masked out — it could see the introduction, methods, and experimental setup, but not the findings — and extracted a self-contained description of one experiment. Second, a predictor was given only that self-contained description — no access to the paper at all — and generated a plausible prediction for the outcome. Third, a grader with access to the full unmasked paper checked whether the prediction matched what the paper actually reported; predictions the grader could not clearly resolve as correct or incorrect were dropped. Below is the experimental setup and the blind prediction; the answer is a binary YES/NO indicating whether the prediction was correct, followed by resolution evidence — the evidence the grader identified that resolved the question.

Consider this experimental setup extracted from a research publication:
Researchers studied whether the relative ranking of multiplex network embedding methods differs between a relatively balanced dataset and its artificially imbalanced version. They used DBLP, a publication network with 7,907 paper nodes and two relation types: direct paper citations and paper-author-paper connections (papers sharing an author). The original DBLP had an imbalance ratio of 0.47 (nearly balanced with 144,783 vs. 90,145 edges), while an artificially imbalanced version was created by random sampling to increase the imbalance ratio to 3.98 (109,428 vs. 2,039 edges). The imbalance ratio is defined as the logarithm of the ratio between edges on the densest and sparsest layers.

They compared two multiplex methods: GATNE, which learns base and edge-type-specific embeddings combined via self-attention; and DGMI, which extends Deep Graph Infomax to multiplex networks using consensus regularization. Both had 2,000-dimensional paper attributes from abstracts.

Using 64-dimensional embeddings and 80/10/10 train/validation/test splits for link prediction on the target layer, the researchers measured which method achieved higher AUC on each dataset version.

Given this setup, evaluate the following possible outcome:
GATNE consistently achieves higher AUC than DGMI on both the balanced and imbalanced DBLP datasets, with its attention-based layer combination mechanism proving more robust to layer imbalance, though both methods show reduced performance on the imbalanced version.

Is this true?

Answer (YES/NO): NO